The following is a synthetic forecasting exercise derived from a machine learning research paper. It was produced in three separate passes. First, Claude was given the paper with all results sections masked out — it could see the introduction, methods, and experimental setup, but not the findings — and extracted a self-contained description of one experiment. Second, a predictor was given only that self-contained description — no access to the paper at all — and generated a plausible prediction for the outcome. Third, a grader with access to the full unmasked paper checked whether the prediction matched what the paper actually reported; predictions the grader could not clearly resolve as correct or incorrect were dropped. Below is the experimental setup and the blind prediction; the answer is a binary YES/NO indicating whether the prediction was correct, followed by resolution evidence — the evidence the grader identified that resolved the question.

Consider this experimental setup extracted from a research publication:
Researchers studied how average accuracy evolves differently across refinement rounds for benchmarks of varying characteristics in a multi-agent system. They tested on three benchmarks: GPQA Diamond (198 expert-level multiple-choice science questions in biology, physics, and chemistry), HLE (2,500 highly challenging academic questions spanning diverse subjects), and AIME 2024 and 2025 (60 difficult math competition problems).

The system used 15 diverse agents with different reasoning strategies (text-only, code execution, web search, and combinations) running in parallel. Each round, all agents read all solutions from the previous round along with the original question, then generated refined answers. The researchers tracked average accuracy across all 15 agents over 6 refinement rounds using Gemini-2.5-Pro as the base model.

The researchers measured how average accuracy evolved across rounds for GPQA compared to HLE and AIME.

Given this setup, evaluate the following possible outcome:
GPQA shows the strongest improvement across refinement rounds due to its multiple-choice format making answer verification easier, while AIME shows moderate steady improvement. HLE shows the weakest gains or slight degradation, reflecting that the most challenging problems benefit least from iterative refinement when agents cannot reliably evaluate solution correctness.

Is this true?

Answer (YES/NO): NO